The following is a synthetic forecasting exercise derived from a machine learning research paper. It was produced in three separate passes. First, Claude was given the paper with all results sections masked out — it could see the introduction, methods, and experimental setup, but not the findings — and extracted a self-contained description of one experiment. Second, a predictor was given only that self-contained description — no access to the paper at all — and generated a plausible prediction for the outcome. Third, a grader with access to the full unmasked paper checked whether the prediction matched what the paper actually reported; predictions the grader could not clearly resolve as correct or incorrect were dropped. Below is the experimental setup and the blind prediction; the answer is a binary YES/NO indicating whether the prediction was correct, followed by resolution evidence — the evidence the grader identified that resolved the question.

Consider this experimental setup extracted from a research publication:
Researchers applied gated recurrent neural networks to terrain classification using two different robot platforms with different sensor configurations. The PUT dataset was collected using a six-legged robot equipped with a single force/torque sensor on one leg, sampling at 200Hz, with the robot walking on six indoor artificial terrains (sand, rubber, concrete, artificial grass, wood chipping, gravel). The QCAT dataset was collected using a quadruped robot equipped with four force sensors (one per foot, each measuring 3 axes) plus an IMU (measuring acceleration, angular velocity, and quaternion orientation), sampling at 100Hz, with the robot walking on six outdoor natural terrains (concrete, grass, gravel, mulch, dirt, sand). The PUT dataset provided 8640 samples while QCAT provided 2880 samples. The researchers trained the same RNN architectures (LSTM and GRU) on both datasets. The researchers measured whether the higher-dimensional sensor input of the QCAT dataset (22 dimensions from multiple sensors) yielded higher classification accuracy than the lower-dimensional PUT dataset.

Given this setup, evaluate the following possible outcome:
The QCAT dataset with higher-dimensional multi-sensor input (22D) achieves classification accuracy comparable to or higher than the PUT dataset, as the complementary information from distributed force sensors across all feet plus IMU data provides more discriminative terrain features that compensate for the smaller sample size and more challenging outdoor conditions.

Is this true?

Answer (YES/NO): YES